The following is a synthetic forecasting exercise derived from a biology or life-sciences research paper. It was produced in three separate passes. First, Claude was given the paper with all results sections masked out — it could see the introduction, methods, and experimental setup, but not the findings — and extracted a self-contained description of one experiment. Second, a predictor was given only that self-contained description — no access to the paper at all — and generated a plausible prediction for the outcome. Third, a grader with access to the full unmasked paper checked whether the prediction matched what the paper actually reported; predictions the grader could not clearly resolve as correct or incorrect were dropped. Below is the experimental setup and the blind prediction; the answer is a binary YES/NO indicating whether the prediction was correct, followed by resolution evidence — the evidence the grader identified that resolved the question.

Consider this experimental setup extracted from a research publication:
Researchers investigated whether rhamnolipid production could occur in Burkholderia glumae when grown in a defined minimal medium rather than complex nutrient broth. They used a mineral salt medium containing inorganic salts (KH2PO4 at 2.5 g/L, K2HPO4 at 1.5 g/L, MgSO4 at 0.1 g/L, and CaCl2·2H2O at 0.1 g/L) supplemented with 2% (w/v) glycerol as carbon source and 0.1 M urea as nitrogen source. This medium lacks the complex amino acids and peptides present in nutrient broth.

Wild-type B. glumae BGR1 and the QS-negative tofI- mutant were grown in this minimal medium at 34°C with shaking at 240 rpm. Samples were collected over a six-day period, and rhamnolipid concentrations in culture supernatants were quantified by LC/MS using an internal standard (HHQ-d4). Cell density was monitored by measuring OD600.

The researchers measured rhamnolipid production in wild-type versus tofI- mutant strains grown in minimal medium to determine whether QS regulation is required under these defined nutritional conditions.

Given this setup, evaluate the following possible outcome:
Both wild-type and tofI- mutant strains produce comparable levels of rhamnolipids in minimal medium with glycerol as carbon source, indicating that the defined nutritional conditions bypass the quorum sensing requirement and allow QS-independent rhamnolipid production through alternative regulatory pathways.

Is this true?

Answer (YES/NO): NO